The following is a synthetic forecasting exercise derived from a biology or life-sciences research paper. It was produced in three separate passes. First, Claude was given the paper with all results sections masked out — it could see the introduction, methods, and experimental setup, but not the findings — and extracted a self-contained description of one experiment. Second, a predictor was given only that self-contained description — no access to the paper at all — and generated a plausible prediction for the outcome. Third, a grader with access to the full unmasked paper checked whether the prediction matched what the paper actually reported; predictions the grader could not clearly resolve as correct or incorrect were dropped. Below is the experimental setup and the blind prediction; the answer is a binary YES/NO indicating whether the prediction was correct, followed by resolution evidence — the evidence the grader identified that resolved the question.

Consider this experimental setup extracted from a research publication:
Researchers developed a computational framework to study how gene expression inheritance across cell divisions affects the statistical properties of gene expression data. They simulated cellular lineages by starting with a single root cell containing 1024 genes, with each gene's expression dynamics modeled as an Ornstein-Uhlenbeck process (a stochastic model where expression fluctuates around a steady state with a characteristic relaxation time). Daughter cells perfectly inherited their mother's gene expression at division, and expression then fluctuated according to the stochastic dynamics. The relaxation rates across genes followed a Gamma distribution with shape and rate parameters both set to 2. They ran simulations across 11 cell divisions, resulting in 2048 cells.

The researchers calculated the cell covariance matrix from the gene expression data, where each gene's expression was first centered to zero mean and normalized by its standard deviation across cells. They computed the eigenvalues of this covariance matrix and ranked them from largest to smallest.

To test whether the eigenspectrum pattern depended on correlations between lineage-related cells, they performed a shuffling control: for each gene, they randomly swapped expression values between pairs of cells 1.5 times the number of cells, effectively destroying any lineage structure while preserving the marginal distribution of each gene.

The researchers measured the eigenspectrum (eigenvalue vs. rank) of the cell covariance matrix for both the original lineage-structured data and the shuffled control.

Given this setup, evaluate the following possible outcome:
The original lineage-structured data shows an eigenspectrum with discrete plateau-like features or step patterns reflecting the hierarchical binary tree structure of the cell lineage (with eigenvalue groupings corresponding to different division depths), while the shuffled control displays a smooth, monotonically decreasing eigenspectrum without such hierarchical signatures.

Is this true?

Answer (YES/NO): NO